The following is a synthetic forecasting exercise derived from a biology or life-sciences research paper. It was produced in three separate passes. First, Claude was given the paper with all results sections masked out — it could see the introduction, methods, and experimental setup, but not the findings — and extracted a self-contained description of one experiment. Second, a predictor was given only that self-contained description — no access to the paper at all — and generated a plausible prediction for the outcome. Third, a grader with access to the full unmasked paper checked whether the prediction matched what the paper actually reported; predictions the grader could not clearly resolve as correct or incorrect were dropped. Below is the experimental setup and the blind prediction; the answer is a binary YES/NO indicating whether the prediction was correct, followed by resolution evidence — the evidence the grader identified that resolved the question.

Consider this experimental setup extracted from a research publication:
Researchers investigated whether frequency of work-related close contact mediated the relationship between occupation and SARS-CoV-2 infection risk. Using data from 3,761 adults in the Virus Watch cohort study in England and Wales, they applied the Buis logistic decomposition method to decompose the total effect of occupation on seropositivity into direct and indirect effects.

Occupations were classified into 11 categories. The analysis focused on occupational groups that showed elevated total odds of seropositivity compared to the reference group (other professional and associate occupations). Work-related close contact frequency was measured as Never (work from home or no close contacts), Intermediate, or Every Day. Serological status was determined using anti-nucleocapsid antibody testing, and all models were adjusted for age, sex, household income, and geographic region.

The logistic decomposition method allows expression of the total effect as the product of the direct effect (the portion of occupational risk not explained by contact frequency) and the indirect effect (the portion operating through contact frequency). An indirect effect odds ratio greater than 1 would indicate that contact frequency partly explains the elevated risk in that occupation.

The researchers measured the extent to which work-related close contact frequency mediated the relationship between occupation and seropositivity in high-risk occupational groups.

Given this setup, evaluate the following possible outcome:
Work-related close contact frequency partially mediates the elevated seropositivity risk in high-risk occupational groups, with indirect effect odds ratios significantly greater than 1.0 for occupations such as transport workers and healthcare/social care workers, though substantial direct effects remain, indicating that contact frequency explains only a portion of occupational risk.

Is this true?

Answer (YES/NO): NO